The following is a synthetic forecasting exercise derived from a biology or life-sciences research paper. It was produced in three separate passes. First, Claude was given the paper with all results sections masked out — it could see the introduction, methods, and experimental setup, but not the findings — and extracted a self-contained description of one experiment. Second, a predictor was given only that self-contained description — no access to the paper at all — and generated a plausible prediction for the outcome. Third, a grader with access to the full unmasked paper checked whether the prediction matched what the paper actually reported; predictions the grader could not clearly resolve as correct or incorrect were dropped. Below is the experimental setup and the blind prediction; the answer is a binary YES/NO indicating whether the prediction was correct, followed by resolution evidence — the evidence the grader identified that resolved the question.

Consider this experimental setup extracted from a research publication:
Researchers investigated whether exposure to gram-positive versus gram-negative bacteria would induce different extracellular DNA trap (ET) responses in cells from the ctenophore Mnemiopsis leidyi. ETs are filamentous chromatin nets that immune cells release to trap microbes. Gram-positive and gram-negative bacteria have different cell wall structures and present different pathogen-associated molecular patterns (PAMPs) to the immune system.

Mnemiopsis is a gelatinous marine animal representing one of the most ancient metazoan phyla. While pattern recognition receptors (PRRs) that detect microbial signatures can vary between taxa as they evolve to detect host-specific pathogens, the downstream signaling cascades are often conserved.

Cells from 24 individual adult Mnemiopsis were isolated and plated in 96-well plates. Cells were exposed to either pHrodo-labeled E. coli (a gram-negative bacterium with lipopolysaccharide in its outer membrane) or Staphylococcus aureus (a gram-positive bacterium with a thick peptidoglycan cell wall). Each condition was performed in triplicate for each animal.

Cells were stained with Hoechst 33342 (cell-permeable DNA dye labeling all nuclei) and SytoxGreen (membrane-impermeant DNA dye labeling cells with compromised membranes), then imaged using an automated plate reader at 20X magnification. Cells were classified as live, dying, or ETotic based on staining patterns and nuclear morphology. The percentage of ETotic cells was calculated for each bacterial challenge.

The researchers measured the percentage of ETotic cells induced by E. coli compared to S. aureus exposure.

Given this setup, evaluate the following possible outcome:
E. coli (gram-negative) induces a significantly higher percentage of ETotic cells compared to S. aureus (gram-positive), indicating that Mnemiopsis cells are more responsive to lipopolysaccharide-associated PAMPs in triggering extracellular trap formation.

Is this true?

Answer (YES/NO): NO